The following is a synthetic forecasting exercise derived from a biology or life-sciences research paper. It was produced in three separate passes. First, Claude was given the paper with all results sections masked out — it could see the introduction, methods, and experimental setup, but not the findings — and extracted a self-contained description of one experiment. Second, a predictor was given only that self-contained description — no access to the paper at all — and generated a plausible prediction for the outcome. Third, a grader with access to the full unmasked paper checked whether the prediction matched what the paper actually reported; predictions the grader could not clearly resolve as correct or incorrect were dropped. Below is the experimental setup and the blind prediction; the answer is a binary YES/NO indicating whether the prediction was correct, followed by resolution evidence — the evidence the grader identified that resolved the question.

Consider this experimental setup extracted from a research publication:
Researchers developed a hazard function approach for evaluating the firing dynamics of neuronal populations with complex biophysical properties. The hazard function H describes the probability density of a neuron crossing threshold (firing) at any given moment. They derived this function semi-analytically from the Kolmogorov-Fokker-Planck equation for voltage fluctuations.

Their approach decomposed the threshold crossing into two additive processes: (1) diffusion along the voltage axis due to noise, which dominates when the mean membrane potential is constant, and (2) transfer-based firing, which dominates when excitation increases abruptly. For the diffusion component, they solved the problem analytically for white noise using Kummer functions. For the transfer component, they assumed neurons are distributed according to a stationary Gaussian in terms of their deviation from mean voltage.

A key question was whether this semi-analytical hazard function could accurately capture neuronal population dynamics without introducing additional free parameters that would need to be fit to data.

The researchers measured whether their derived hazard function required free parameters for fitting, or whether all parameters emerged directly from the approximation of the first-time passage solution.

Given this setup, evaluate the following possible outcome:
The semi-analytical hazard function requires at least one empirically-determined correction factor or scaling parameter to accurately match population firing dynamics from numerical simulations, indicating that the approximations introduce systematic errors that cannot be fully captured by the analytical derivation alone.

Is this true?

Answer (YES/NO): NO